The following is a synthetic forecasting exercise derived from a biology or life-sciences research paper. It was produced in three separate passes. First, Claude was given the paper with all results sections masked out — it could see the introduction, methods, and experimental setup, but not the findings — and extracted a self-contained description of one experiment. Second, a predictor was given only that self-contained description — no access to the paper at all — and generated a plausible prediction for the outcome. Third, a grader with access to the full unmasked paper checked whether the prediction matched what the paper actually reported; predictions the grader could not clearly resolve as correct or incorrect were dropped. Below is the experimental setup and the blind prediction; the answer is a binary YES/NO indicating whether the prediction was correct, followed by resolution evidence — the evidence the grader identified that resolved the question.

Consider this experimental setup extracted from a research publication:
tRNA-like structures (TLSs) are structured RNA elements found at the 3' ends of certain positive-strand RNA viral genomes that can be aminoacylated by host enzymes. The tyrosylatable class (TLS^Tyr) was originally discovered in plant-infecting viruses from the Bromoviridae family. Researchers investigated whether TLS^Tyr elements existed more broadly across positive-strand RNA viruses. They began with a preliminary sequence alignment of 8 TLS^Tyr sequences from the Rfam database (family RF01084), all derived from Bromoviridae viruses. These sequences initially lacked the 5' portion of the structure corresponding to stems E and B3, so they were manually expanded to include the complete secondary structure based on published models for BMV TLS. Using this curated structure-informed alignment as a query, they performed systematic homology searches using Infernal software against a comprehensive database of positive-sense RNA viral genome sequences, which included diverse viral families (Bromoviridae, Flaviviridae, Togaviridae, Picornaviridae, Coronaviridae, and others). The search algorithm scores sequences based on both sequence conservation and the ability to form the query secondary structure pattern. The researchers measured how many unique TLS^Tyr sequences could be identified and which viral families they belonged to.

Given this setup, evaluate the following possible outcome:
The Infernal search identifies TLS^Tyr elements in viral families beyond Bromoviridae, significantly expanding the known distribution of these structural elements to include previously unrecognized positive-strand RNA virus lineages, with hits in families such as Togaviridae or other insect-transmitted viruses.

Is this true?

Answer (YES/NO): NO